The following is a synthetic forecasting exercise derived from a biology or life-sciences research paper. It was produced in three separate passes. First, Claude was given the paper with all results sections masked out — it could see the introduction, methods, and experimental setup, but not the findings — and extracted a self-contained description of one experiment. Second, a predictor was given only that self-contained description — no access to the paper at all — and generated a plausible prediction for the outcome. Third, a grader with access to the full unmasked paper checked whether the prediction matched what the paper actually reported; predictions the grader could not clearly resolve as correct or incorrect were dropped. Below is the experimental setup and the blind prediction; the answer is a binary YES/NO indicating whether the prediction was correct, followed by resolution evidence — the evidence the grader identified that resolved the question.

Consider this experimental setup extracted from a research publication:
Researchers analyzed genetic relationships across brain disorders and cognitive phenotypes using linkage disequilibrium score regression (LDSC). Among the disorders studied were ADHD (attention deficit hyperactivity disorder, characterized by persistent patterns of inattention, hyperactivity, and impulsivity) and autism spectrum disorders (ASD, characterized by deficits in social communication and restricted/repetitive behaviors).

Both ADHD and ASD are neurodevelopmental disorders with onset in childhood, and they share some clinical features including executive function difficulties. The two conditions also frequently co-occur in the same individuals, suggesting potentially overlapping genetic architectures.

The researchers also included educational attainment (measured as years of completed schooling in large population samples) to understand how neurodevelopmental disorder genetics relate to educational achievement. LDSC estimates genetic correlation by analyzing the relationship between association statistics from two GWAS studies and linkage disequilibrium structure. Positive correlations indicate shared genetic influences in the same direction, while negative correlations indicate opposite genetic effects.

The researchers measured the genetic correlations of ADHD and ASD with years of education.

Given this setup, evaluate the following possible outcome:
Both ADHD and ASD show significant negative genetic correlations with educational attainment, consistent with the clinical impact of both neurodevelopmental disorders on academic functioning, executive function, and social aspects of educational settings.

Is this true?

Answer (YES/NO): NO